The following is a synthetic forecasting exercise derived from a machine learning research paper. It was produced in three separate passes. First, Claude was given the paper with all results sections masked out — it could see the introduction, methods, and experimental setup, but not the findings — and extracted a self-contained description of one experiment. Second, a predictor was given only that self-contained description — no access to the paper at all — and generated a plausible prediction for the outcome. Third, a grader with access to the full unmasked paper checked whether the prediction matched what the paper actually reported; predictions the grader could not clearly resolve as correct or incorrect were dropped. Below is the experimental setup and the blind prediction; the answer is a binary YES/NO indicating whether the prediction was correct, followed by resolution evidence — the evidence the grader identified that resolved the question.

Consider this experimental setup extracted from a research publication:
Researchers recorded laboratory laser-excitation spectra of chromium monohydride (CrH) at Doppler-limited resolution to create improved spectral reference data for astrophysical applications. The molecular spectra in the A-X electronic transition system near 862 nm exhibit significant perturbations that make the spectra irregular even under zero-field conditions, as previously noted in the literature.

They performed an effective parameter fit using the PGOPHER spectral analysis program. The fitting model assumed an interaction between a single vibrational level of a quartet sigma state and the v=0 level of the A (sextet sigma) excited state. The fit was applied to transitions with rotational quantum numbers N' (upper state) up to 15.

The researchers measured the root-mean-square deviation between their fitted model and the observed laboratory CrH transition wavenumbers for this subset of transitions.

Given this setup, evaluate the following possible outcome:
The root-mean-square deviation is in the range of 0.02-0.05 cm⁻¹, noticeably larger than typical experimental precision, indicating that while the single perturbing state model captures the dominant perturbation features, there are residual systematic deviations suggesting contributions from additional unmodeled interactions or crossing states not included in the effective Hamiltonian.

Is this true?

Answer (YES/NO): NO